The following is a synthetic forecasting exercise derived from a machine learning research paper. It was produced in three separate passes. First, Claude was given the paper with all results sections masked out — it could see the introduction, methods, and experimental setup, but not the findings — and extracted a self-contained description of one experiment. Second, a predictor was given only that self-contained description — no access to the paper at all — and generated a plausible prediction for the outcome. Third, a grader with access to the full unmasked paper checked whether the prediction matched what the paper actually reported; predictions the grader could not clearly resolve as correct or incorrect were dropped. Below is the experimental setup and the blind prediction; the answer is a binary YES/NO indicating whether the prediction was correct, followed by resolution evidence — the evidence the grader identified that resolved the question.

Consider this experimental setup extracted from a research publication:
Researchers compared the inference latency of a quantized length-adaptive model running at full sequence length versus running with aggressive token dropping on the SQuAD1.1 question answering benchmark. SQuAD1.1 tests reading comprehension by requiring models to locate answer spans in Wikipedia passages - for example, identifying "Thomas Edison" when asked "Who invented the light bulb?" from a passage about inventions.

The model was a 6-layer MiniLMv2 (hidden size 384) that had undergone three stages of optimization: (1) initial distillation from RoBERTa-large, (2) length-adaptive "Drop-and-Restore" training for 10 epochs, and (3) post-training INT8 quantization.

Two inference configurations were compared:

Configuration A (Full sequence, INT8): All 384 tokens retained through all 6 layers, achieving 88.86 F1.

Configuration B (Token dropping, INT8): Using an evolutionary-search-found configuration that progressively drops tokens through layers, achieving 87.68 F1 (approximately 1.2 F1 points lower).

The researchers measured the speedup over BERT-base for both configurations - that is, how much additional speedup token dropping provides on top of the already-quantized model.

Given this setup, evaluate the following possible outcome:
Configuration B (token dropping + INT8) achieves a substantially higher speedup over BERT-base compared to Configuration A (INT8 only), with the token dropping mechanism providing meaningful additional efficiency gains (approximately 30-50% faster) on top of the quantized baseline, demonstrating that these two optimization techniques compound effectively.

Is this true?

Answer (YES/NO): NO